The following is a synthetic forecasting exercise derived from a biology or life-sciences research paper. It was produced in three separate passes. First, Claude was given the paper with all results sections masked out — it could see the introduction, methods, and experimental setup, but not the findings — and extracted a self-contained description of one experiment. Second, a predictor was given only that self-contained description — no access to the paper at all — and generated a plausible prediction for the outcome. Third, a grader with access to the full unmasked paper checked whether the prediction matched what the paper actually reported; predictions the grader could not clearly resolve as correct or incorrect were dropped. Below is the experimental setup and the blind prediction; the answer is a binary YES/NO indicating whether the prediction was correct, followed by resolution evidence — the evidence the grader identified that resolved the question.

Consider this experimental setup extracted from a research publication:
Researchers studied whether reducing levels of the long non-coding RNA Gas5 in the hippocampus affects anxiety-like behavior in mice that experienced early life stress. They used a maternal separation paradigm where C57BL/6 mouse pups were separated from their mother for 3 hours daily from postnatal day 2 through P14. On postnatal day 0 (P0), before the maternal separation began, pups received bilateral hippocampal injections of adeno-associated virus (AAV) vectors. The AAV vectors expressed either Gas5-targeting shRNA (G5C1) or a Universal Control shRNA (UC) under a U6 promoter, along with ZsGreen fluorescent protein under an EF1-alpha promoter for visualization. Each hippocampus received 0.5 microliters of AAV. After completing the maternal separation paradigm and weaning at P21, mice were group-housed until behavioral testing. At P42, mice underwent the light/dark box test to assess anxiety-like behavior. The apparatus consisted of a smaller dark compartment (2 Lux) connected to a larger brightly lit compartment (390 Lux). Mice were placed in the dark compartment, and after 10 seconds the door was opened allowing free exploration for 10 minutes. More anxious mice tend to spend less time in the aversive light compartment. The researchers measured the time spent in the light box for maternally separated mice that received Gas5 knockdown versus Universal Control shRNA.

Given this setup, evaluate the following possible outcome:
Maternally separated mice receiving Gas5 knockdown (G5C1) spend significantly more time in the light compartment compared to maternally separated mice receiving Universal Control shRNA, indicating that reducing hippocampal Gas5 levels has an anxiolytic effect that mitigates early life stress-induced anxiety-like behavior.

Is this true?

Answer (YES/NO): YES